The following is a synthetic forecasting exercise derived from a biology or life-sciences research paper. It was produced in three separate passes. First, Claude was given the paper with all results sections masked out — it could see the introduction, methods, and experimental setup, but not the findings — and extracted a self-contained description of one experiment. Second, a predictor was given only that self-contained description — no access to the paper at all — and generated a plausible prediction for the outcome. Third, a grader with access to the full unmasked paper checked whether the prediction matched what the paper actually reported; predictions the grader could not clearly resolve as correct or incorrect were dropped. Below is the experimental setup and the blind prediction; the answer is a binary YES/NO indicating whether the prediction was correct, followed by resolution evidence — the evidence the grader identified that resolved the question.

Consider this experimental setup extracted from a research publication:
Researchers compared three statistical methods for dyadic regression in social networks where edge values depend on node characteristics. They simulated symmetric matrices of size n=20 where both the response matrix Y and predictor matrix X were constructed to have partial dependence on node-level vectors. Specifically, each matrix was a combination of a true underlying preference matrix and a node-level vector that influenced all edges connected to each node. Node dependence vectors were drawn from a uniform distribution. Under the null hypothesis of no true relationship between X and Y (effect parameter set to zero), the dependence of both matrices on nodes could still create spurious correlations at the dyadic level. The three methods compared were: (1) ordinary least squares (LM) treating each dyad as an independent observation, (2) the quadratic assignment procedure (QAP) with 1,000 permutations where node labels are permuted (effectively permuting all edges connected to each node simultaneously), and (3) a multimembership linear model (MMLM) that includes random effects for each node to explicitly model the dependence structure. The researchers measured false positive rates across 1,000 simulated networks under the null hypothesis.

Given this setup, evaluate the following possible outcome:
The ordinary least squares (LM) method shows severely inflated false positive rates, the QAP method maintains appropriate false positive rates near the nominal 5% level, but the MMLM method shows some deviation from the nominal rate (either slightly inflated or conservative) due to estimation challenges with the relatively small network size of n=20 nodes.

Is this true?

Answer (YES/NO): YES